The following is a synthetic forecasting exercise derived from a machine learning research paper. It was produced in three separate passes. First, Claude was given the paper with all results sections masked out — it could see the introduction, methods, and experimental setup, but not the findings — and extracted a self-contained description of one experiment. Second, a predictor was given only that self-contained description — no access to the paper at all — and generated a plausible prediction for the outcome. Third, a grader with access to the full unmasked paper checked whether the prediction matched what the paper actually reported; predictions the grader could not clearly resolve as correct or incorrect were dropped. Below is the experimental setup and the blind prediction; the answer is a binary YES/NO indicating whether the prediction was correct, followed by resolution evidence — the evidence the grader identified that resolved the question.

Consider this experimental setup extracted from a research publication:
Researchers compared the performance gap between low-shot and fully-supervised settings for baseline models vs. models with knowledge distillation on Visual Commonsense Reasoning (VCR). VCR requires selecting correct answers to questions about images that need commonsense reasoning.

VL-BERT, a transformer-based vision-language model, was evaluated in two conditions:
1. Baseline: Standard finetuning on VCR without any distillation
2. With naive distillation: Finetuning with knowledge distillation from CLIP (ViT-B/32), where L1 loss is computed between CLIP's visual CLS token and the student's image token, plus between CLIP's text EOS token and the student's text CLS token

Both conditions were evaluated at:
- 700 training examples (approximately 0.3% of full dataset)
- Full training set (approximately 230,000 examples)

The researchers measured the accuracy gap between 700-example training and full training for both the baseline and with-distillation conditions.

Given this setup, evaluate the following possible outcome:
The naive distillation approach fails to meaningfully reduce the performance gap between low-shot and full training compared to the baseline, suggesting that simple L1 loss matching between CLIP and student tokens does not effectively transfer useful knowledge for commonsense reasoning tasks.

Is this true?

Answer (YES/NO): NO